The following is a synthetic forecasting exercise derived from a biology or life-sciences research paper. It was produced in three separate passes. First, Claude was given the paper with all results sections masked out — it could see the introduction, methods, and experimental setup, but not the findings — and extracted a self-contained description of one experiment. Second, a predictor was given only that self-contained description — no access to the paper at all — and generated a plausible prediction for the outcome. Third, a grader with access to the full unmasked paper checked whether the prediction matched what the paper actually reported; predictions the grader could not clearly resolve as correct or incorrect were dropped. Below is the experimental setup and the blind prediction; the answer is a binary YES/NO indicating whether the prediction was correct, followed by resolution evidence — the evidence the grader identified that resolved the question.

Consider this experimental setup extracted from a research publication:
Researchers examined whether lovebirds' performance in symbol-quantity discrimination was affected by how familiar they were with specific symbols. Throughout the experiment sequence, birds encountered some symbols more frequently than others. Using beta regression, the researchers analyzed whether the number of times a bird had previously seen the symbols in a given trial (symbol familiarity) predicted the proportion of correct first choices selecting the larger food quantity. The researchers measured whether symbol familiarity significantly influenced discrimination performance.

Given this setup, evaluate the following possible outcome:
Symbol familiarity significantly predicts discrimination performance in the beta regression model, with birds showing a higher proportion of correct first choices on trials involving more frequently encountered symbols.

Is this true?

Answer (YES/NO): NO